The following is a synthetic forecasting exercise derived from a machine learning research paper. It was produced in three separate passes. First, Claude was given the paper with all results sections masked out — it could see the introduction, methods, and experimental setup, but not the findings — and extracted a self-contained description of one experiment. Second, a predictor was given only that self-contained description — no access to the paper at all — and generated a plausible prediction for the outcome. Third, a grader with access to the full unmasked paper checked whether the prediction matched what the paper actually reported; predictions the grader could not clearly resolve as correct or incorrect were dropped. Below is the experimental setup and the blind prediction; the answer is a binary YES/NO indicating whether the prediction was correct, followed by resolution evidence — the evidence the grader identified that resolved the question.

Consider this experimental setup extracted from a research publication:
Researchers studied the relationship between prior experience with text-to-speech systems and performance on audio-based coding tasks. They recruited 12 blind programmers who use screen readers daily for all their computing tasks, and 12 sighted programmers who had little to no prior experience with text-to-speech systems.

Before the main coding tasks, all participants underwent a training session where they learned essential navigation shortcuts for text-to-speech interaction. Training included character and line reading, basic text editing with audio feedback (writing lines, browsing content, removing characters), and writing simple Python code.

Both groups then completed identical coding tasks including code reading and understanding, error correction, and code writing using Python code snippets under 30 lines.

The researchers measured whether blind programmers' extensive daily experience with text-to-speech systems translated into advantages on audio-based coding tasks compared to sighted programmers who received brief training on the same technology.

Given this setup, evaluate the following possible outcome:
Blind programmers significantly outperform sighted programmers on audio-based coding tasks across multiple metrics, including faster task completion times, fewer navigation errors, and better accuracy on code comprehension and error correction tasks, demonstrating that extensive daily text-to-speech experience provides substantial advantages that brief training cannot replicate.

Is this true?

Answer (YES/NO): NO